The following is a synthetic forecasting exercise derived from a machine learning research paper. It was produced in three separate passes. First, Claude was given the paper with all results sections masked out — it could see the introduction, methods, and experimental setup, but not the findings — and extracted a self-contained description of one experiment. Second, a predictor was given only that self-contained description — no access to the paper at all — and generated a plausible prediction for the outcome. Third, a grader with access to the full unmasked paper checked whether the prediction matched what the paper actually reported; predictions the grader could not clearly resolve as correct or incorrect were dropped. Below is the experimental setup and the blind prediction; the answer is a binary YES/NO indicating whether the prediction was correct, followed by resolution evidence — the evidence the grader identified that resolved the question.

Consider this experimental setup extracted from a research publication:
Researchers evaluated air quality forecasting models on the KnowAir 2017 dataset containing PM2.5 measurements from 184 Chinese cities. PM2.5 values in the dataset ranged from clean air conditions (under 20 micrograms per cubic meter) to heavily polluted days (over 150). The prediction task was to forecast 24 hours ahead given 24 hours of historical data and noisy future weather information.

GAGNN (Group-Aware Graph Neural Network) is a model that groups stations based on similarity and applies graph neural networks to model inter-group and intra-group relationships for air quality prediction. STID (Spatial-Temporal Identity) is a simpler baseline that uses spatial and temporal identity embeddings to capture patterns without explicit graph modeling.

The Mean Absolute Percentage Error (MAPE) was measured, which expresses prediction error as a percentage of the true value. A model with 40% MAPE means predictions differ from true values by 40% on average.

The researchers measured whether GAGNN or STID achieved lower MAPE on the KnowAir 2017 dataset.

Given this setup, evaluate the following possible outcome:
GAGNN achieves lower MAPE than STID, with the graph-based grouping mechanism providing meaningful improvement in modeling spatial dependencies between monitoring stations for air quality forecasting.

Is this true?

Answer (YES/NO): NO